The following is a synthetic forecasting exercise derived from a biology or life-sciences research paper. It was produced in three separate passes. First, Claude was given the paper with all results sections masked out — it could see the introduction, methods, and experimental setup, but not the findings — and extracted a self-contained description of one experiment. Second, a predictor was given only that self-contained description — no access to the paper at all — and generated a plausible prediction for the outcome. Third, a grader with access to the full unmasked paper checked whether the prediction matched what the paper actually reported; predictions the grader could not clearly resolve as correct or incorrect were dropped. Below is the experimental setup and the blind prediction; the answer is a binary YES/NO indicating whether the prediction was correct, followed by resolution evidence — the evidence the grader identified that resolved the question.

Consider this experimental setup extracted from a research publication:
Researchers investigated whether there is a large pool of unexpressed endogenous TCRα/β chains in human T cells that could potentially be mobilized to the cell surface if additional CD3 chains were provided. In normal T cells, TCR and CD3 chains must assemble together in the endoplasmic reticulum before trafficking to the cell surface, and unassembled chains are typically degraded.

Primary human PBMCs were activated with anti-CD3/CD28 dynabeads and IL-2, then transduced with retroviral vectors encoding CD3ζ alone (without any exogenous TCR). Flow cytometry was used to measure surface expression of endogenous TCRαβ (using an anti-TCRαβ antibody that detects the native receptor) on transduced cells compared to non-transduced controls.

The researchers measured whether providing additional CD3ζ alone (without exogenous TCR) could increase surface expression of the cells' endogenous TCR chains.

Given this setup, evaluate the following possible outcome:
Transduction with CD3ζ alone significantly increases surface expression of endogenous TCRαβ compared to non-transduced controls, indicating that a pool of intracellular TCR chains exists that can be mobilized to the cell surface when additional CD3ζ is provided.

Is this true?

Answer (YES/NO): YES